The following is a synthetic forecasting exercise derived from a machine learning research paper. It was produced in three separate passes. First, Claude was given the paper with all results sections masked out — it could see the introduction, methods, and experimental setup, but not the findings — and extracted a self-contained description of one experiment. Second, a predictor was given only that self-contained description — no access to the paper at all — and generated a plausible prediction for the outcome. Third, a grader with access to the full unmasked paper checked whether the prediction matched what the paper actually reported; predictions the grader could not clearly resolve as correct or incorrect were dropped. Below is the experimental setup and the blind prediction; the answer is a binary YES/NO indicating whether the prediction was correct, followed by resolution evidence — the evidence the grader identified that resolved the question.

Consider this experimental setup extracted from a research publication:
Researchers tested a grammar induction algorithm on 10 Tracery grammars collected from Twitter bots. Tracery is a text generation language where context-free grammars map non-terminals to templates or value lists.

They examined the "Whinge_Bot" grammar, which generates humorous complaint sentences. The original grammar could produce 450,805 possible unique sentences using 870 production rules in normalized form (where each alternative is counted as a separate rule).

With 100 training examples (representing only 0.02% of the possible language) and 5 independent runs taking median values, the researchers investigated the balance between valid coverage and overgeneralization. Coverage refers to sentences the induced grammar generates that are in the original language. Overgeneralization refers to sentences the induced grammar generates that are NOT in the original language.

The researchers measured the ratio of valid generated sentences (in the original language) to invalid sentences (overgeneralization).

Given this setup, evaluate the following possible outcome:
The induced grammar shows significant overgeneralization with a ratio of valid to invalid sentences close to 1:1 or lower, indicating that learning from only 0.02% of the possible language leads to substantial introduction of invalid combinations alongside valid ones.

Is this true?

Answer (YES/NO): NO